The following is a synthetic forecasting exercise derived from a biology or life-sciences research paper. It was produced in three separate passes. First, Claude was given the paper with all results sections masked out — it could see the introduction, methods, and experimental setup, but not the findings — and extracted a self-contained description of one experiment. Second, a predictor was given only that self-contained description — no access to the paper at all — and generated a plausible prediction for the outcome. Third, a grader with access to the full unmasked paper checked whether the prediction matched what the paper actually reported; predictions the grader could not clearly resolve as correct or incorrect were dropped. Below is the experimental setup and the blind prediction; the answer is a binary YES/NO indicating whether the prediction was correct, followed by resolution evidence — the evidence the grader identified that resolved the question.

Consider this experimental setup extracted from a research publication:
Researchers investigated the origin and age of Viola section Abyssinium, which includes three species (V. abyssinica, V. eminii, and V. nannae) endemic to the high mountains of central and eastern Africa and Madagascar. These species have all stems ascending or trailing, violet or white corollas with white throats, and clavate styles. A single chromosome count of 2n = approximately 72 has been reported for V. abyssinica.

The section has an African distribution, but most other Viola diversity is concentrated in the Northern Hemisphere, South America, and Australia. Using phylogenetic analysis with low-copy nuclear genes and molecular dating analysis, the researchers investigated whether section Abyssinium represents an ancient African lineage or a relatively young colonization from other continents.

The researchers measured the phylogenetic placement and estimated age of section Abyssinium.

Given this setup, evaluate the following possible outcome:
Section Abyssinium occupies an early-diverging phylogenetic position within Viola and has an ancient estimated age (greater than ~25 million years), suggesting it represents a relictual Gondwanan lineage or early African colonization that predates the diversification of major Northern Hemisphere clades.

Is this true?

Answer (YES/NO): NO